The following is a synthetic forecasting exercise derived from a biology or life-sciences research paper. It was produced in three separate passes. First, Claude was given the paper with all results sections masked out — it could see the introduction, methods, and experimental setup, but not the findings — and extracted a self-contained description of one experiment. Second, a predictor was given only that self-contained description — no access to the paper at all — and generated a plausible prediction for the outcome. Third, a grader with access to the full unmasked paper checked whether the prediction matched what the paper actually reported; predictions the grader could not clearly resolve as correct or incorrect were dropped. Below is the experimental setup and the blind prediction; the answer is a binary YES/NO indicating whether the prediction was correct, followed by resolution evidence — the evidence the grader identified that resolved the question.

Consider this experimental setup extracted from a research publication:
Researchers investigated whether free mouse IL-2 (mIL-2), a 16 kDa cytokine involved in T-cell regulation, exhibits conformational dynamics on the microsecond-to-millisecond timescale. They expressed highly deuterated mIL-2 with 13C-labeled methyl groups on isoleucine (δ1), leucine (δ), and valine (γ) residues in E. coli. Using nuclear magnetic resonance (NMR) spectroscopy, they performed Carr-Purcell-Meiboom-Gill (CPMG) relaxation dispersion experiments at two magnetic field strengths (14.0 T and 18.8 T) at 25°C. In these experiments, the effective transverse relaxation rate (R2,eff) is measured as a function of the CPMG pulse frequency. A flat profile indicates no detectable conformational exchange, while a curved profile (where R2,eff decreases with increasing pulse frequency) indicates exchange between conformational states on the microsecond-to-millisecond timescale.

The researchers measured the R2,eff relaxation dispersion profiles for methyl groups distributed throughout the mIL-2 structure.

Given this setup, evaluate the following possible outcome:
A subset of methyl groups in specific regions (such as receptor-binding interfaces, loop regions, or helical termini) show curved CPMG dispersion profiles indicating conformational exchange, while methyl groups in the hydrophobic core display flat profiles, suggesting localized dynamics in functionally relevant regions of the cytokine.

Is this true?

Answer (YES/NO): NO